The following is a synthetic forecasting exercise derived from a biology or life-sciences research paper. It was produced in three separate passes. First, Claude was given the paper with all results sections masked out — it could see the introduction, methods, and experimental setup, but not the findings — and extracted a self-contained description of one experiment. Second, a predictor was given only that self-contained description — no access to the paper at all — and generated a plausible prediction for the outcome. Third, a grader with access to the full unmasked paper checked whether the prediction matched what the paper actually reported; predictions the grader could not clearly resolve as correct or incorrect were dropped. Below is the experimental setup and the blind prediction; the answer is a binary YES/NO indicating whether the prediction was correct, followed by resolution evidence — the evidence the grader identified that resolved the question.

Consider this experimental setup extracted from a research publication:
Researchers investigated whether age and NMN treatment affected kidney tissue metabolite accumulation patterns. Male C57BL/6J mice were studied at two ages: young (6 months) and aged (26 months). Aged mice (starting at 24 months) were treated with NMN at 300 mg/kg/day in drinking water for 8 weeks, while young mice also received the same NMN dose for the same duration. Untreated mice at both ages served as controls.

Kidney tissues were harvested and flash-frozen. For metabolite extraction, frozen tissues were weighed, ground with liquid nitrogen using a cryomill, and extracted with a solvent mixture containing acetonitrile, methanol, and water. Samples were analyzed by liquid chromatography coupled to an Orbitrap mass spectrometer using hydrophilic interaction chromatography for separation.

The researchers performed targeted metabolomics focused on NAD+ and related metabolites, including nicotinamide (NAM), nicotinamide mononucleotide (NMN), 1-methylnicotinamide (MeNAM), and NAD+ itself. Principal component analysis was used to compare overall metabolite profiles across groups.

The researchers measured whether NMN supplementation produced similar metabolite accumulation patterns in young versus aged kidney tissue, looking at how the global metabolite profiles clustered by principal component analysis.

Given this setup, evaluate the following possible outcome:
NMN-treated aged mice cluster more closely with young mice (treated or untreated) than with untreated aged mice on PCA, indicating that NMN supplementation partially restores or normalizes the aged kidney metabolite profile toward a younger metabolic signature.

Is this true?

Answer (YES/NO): NO